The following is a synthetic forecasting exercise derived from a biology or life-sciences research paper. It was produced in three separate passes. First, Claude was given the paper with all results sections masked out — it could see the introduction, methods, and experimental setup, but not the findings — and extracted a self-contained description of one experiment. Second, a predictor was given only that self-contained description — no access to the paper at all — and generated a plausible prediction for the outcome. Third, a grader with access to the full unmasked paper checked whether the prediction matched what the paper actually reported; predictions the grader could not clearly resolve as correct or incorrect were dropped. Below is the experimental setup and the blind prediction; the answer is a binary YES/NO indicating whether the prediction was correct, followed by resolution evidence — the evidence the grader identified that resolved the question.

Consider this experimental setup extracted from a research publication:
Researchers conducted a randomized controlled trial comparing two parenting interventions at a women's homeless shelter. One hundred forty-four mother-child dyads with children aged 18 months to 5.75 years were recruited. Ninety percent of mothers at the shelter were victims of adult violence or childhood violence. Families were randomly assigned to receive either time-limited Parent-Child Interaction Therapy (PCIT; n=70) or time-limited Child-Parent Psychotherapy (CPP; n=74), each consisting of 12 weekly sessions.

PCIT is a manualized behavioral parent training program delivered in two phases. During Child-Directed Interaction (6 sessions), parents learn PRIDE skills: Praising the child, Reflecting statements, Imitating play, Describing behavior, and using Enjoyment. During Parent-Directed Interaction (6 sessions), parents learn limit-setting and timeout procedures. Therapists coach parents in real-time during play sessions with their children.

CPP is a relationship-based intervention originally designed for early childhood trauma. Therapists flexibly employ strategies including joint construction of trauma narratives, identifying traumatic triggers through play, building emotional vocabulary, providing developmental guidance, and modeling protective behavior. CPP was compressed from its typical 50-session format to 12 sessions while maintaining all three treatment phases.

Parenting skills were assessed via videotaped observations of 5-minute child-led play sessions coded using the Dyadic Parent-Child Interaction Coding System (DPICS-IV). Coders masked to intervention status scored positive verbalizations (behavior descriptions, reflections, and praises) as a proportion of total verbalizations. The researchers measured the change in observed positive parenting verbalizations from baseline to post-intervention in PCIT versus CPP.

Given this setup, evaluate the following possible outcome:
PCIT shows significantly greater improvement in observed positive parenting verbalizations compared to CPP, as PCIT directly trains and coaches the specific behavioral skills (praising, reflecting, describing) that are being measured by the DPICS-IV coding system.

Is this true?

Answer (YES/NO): YES